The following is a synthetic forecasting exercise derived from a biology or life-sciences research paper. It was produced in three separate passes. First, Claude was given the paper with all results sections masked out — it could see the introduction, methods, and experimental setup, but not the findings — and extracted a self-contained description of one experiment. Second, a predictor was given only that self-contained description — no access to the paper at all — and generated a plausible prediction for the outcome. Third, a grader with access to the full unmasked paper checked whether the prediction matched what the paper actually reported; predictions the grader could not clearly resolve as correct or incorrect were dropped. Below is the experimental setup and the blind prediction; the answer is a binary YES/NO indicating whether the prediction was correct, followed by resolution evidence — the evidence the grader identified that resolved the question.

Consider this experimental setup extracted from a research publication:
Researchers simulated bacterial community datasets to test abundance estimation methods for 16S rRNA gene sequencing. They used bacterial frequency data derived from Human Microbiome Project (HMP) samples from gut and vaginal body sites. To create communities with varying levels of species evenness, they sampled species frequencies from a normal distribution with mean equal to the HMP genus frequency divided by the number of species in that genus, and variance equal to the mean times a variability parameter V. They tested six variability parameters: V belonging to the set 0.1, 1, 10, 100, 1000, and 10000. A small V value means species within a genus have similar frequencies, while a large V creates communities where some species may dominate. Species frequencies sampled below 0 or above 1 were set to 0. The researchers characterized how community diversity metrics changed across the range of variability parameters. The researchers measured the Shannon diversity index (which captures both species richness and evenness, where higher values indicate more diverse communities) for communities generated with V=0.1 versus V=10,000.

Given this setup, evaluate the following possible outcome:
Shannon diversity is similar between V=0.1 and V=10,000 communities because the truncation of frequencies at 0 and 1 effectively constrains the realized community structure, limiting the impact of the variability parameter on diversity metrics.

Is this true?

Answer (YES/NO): NO